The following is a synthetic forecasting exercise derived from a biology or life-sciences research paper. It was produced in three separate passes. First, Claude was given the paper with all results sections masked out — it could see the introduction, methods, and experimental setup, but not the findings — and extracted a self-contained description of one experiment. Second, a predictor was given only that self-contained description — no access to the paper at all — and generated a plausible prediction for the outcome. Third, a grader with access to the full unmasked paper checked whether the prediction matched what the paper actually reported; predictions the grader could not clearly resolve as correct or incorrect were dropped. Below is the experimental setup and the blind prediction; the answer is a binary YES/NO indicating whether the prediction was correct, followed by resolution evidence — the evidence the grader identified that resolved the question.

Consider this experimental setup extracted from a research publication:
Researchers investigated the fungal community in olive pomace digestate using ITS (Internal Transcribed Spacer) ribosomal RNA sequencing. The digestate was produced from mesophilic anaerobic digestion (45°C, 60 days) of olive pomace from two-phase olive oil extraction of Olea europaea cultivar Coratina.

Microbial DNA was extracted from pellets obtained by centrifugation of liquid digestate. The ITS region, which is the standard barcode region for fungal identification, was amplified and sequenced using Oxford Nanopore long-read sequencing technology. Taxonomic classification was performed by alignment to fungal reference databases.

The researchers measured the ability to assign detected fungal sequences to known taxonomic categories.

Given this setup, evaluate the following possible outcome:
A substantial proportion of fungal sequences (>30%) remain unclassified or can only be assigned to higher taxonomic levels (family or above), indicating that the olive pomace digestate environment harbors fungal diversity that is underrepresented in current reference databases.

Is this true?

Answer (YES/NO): YES